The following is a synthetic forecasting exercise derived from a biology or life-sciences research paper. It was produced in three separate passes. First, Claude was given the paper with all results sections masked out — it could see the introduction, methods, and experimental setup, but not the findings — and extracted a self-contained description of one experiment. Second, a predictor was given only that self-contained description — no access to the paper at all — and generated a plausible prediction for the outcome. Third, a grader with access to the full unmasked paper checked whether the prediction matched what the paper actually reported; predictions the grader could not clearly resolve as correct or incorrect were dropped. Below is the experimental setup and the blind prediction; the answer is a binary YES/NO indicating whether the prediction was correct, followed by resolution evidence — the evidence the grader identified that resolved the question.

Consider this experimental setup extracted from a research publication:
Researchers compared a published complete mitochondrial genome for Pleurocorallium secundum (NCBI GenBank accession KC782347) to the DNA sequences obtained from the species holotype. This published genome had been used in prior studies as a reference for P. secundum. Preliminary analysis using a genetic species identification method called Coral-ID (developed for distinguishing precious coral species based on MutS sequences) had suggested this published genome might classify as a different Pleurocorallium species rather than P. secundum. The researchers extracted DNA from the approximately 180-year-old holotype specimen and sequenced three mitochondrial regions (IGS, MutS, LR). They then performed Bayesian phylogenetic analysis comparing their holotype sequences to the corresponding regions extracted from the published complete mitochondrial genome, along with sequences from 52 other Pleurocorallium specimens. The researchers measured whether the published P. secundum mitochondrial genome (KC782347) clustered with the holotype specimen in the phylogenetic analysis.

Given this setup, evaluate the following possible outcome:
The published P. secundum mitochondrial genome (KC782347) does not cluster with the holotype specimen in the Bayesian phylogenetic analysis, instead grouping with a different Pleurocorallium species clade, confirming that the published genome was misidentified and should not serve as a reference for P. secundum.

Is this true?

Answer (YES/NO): YES